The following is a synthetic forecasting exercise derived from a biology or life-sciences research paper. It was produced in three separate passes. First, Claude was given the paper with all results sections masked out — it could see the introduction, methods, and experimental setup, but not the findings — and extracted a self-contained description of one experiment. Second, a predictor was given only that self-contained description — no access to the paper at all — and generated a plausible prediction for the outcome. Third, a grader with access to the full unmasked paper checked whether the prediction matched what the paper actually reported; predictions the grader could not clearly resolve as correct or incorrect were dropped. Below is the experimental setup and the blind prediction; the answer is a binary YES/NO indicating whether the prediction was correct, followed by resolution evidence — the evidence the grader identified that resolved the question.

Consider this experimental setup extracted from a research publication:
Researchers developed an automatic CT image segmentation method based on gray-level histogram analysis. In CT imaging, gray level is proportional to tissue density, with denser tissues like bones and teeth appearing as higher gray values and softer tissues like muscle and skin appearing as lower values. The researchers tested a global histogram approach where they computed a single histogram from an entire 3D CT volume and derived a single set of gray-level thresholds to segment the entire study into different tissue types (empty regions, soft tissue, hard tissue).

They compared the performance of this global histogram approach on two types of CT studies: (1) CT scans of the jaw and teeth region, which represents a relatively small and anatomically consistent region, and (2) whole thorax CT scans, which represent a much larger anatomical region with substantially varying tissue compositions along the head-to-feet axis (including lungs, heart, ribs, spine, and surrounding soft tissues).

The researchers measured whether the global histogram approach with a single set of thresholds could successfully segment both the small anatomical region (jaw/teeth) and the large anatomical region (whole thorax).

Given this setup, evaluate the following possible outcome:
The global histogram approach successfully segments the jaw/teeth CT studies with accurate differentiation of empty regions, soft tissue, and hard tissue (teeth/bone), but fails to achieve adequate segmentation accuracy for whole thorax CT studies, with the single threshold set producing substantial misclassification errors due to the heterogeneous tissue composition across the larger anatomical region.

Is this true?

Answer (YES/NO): YES